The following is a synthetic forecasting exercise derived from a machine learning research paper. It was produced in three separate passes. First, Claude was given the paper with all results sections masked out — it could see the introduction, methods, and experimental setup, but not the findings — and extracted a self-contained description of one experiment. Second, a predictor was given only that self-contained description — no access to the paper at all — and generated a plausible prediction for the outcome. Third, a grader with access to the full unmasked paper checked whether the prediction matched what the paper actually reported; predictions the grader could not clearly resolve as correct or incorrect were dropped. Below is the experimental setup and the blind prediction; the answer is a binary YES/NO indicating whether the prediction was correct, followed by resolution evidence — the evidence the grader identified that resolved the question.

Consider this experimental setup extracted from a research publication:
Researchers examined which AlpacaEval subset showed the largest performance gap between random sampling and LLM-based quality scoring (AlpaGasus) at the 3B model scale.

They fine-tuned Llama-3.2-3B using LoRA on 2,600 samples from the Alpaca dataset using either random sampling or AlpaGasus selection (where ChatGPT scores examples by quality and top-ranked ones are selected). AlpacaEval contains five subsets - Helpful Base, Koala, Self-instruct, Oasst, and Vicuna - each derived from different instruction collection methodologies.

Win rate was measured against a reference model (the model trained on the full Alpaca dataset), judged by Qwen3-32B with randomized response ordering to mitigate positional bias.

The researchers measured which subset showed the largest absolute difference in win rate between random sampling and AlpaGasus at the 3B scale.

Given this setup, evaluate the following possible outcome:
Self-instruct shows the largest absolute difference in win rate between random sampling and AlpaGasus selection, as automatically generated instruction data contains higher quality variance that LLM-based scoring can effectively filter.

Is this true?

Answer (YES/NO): NO